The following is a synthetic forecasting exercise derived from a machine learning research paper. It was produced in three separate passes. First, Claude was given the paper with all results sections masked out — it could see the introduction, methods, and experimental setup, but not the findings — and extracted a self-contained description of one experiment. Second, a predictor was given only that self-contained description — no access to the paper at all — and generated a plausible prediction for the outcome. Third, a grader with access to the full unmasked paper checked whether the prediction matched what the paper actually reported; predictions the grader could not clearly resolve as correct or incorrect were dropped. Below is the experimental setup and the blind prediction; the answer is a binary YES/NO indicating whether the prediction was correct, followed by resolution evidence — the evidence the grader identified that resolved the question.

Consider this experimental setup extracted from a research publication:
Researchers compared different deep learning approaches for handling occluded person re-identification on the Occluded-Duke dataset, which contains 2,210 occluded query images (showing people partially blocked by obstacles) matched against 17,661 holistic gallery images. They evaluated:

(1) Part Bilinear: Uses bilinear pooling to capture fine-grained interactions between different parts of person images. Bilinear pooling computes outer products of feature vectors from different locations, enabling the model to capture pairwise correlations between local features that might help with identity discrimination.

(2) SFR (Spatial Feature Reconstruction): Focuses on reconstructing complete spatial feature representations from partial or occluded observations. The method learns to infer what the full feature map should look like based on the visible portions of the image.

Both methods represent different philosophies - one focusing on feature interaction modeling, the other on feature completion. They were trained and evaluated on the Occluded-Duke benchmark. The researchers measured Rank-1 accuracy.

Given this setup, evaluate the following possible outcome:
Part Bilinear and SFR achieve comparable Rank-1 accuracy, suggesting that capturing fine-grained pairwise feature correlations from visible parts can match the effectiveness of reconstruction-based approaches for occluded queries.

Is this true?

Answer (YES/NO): NO